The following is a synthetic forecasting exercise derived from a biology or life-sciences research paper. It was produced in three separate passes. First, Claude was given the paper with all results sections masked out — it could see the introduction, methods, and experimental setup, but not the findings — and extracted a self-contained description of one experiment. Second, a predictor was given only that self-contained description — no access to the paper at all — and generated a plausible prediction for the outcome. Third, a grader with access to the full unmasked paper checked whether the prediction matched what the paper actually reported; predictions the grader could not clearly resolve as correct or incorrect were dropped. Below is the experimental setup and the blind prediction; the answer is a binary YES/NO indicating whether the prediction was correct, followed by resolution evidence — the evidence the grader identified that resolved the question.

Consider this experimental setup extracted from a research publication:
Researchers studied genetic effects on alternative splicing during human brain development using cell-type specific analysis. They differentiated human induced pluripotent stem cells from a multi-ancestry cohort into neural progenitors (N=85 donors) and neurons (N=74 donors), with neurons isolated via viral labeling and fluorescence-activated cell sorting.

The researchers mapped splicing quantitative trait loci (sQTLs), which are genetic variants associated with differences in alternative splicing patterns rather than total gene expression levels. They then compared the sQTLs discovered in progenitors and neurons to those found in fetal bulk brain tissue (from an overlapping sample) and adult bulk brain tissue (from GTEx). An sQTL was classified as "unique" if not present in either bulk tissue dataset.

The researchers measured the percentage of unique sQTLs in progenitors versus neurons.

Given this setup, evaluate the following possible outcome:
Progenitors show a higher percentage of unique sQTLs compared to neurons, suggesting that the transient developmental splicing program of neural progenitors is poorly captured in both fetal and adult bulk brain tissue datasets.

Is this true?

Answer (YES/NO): YES